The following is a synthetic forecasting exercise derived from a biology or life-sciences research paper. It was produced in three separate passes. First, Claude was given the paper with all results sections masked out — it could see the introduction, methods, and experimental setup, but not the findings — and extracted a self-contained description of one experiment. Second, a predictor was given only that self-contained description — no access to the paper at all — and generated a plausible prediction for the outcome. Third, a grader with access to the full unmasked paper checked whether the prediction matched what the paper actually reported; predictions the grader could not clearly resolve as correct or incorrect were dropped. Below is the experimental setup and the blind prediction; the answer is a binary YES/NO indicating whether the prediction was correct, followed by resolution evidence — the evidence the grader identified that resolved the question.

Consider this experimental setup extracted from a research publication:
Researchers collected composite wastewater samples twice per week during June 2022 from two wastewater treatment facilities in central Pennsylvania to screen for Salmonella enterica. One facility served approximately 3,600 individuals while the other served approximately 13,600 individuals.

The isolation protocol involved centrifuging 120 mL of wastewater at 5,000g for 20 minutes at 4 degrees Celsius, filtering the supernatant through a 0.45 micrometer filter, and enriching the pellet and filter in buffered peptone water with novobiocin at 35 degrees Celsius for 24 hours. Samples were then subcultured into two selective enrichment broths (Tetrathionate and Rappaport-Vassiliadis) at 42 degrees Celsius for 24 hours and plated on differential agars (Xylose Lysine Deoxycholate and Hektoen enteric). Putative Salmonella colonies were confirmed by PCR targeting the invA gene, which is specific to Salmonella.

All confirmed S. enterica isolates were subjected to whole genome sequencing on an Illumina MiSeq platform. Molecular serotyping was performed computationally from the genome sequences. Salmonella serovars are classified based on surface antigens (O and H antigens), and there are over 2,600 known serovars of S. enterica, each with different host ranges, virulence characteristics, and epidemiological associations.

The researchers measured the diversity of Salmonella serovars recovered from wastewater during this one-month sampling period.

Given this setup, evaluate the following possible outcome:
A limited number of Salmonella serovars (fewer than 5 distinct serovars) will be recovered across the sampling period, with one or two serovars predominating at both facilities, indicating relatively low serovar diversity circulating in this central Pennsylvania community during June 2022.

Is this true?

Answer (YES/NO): NO